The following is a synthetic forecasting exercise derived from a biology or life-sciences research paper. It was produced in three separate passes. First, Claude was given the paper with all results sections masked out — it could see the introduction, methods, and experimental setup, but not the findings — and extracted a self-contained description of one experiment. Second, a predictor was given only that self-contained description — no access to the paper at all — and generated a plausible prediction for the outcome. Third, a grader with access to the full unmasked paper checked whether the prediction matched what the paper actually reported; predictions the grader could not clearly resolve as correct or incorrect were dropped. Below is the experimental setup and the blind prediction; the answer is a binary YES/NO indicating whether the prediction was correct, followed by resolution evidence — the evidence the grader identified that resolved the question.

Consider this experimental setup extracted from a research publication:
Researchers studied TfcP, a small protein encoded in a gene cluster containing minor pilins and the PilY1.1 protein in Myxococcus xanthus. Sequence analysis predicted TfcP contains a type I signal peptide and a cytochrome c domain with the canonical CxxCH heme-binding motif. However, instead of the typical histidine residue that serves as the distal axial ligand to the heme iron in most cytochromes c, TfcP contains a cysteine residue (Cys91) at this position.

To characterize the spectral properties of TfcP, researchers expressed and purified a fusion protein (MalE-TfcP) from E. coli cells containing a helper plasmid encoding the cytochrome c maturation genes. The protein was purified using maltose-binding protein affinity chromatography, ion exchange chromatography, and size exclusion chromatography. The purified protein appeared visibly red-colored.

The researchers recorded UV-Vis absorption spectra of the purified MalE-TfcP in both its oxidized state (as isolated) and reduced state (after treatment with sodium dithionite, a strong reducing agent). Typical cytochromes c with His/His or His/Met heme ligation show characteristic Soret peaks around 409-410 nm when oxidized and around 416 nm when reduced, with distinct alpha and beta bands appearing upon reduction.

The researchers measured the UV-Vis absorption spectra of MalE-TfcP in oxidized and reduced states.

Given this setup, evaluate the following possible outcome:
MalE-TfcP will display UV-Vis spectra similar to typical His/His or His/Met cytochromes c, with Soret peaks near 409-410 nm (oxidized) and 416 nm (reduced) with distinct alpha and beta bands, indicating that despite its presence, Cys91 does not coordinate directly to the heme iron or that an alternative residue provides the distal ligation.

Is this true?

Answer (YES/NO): NO